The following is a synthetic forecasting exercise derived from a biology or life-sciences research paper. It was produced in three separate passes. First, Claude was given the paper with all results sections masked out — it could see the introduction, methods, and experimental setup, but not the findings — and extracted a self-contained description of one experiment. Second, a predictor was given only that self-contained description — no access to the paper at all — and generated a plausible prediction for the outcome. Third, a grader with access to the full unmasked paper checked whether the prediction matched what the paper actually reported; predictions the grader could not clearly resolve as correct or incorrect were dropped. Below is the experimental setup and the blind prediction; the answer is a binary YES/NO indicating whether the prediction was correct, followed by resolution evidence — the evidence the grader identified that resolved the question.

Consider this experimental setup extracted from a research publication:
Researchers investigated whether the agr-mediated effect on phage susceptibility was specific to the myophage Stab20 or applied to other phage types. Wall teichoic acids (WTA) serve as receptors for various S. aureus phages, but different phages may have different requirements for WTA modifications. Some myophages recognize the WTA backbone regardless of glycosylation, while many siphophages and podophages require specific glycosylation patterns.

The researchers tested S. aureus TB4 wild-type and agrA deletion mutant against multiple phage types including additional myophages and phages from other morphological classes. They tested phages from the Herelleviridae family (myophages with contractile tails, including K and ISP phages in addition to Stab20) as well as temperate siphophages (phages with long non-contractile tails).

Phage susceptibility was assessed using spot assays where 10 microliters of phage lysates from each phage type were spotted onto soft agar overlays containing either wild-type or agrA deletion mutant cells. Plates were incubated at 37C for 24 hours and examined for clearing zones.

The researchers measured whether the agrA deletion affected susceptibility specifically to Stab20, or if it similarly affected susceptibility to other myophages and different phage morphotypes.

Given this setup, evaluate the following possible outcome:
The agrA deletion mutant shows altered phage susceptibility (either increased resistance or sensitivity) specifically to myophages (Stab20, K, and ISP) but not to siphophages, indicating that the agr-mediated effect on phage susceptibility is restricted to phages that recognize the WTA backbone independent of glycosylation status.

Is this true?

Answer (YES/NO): NO